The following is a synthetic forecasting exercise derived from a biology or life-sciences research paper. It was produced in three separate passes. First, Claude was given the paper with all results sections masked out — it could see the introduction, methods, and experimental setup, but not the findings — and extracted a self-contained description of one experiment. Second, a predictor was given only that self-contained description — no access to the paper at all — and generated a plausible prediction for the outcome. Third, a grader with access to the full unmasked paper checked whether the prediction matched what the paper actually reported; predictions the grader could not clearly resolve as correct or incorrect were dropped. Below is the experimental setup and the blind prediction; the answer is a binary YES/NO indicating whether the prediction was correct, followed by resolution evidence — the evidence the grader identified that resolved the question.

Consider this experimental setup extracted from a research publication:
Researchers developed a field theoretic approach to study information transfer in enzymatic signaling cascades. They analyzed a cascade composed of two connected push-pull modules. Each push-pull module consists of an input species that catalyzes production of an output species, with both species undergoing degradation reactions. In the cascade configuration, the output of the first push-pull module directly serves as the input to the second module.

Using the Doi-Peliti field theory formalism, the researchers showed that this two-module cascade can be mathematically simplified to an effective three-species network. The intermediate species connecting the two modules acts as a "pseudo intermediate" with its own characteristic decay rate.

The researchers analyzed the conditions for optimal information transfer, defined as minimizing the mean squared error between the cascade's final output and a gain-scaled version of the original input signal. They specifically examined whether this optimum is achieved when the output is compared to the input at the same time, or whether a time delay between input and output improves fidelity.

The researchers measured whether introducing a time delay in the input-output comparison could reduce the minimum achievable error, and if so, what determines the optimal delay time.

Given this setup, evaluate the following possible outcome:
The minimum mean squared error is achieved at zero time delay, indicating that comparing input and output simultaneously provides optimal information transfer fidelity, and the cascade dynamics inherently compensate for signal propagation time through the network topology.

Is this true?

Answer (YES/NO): NO